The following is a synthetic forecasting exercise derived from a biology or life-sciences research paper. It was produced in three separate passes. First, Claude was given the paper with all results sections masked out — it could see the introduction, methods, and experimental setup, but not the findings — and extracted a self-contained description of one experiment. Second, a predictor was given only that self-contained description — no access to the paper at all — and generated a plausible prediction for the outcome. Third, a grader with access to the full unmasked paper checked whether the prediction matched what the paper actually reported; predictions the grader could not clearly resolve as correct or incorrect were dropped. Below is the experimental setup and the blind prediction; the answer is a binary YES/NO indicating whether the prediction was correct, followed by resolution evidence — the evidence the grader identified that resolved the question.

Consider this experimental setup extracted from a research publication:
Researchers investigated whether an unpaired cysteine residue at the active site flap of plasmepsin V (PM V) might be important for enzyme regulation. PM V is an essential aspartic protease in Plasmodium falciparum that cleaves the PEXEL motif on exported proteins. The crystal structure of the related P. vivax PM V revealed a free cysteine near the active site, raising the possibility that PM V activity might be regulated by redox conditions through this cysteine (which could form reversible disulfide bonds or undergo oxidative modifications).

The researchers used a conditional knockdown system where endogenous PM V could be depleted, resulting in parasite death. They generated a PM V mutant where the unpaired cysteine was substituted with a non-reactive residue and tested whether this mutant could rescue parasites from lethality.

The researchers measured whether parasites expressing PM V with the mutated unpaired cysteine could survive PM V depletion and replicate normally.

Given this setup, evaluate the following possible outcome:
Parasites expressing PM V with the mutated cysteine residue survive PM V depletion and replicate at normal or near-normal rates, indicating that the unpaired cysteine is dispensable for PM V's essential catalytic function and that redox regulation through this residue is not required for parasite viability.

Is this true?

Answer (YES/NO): YES